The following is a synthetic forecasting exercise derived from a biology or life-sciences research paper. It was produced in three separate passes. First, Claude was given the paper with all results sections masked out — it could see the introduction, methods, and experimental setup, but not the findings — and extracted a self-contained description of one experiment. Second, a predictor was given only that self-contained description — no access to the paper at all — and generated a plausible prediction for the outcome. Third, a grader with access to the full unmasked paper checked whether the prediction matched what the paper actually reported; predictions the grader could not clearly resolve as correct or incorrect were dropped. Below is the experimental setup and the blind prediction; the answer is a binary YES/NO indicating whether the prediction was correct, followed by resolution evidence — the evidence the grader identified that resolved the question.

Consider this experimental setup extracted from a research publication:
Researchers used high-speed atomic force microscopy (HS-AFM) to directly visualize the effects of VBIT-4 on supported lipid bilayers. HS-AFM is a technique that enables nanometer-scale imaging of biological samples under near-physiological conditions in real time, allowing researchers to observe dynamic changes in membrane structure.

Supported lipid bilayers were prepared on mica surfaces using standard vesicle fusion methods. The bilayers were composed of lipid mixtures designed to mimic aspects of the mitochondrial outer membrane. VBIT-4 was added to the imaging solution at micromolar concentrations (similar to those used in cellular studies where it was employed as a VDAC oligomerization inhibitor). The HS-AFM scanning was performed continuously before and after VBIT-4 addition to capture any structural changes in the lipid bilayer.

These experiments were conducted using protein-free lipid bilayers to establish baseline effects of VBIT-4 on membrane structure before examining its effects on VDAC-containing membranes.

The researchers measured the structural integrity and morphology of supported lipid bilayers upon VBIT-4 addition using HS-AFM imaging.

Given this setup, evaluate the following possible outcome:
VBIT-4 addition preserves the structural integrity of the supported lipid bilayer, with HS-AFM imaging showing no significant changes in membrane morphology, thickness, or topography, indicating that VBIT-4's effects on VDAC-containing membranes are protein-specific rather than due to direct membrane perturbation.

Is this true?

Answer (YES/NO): NO